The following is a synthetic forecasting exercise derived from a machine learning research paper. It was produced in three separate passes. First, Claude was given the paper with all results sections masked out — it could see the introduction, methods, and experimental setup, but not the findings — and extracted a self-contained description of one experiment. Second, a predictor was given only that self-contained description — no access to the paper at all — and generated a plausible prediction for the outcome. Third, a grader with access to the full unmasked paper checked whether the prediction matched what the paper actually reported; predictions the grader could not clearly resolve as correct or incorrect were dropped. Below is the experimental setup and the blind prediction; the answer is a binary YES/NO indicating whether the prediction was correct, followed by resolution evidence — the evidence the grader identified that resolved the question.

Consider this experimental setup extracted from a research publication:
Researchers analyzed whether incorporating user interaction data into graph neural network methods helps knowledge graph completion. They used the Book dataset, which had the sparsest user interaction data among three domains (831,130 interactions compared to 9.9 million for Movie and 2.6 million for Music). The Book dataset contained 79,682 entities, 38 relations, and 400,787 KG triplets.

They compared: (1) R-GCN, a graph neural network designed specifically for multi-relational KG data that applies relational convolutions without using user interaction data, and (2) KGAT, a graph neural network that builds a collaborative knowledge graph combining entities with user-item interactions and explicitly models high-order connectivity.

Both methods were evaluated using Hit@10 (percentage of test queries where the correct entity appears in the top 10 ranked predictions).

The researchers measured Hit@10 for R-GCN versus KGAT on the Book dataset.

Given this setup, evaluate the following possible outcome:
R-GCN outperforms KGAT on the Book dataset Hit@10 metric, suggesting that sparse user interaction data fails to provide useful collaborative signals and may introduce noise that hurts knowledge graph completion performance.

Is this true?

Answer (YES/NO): NO